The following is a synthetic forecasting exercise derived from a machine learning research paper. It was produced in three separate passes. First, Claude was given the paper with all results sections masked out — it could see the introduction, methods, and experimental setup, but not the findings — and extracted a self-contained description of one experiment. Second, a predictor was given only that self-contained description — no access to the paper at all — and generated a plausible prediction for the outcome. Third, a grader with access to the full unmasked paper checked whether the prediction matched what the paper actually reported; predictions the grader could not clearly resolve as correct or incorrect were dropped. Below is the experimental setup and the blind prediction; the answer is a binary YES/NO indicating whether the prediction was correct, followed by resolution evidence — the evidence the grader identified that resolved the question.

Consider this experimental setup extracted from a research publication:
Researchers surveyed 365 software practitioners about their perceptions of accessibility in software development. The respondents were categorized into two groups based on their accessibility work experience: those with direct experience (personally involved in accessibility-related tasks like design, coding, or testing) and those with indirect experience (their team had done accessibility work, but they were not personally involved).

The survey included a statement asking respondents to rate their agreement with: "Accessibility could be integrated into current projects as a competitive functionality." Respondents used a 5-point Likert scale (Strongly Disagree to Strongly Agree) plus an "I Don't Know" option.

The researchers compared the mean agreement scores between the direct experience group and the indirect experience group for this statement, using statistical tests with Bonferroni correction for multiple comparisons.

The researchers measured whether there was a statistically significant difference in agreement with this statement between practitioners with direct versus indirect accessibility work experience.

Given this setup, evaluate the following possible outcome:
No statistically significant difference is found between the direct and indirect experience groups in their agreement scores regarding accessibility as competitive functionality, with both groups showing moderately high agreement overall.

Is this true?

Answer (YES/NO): NO